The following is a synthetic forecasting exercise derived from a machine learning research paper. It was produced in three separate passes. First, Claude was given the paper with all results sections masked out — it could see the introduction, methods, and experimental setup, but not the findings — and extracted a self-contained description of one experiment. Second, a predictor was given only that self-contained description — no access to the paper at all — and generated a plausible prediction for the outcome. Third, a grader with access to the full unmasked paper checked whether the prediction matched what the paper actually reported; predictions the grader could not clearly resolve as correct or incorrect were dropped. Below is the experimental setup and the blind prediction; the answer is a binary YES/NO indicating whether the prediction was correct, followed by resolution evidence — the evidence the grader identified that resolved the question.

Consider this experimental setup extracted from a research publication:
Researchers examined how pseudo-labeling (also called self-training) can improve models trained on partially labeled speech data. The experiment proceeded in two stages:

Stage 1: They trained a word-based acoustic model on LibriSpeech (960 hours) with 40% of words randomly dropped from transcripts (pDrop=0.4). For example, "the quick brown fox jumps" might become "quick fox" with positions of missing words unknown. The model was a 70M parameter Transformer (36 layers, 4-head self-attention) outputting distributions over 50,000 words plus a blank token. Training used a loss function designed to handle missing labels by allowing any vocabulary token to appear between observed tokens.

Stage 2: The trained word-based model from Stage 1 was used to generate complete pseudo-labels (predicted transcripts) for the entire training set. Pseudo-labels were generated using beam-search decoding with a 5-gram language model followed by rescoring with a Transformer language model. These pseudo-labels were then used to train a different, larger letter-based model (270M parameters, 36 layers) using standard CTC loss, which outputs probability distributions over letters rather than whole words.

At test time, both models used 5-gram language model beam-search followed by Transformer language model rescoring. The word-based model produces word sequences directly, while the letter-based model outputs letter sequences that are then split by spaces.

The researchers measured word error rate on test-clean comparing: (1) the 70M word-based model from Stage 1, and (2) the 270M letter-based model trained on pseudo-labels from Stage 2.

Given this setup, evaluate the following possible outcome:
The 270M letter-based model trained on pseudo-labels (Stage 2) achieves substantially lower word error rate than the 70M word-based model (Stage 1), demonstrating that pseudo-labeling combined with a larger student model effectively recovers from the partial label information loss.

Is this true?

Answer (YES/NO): YES